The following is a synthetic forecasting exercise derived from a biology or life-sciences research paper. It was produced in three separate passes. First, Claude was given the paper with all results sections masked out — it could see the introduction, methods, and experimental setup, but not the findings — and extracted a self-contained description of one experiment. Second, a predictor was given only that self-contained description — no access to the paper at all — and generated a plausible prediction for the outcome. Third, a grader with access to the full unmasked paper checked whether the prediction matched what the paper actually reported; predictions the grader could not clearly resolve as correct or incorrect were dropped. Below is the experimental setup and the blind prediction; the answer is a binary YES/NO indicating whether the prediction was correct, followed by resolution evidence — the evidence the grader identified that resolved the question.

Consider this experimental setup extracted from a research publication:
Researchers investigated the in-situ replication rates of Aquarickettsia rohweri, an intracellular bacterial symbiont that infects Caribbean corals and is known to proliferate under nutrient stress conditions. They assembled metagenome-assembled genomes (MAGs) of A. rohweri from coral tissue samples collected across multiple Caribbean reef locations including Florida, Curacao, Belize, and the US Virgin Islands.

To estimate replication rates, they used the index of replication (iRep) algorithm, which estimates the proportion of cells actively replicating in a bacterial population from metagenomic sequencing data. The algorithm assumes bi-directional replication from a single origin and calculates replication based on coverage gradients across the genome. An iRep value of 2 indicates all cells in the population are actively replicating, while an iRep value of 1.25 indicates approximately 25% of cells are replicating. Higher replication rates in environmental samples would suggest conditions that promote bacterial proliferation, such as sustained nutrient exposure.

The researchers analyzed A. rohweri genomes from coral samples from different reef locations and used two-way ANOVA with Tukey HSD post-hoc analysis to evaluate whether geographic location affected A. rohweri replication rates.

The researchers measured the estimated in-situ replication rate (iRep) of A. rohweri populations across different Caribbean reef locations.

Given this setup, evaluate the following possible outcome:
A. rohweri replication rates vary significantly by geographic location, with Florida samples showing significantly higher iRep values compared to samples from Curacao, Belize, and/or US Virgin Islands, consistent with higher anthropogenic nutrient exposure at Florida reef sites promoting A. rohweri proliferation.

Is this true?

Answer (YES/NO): YES